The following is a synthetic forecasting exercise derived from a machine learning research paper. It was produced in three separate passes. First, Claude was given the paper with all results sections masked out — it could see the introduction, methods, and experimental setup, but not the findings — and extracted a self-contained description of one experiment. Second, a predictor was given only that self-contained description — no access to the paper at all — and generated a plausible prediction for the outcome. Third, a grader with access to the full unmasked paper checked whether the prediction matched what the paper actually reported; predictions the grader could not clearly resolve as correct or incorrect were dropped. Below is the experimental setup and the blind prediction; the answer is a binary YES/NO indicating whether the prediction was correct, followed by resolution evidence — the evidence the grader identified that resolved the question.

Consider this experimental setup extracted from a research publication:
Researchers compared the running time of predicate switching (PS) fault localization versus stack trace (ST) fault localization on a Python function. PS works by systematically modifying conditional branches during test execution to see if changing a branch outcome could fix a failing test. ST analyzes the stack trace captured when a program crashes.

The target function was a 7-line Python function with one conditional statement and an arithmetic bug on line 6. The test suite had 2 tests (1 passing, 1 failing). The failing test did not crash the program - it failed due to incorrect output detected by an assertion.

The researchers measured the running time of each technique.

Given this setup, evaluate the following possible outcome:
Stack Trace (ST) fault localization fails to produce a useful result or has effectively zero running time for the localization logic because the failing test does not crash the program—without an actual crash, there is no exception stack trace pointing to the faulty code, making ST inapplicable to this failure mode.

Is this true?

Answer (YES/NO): YES